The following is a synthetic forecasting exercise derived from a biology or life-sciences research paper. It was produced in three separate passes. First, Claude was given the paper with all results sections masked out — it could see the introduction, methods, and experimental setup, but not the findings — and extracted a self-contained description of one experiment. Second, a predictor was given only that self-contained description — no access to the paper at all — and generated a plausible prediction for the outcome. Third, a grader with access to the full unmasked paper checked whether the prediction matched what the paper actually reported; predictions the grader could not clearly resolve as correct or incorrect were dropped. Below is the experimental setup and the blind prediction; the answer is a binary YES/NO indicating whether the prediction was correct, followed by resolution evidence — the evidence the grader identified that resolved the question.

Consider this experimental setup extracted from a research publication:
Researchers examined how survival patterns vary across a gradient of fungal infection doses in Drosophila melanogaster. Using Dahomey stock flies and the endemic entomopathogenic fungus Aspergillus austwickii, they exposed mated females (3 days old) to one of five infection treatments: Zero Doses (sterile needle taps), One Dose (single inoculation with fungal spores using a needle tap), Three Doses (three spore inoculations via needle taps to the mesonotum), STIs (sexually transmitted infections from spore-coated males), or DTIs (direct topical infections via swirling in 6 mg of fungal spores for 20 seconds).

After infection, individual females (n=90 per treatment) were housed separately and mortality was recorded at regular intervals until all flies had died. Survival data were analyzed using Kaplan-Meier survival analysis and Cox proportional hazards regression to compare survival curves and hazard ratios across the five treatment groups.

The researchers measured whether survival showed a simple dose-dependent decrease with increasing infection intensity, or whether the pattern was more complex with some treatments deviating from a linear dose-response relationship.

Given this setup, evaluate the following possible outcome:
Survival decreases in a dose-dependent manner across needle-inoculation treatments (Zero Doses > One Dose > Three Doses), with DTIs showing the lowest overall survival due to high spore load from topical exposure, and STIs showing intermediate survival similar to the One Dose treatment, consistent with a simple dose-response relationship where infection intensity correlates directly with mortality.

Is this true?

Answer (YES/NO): NO